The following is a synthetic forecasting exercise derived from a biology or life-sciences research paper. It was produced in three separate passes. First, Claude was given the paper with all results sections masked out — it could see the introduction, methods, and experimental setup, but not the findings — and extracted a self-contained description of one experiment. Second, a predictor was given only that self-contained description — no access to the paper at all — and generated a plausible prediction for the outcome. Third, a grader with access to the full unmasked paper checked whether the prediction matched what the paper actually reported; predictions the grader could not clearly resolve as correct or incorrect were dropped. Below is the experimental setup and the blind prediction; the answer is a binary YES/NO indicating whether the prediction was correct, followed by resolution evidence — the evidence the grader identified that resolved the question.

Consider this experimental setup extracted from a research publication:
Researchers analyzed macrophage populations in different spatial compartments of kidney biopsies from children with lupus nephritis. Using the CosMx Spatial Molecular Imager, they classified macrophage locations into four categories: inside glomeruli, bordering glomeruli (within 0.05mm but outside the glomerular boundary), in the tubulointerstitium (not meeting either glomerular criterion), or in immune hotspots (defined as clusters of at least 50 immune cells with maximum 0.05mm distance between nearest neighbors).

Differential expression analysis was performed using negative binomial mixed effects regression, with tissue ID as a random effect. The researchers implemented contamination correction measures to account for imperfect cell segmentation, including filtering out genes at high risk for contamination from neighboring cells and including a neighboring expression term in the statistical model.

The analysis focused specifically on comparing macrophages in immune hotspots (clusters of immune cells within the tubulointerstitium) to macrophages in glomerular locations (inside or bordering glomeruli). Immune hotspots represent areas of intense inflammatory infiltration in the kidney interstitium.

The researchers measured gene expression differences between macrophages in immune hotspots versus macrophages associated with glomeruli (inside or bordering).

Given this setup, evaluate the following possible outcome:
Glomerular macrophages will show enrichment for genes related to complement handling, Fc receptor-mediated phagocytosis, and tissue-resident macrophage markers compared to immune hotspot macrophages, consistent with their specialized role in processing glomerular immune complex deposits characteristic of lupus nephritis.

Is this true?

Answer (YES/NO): NO